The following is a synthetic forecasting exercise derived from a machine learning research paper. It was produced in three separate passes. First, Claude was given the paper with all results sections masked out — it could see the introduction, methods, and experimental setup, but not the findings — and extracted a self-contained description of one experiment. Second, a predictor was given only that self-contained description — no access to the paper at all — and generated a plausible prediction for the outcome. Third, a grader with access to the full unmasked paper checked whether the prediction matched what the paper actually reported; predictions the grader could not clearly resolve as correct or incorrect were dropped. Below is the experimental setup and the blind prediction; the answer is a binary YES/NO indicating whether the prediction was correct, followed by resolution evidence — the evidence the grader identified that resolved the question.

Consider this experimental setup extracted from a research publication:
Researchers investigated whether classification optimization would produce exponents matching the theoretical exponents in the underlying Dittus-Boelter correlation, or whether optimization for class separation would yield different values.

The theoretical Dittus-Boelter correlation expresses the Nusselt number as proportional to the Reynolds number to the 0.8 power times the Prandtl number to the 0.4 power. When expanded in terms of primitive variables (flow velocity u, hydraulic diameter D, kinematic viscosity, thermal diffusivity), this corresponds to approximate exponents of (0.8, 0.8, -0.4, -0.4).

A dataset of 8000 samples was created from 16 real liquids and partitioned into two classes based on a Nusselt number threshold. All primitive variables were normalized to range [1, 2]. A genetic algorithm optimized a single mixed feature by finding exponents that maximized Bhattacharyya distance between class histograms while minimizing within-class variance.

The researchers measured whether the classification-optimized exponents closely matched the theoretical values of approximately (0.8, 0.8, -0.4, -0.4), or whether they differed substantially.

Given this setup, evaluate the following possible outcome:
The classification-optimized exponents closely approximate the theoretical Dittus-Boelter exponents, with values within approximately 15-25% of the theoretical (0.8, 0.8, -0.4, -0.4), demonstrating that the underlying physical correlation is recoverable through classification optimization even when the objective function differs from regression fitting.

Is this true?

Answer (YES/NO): NO